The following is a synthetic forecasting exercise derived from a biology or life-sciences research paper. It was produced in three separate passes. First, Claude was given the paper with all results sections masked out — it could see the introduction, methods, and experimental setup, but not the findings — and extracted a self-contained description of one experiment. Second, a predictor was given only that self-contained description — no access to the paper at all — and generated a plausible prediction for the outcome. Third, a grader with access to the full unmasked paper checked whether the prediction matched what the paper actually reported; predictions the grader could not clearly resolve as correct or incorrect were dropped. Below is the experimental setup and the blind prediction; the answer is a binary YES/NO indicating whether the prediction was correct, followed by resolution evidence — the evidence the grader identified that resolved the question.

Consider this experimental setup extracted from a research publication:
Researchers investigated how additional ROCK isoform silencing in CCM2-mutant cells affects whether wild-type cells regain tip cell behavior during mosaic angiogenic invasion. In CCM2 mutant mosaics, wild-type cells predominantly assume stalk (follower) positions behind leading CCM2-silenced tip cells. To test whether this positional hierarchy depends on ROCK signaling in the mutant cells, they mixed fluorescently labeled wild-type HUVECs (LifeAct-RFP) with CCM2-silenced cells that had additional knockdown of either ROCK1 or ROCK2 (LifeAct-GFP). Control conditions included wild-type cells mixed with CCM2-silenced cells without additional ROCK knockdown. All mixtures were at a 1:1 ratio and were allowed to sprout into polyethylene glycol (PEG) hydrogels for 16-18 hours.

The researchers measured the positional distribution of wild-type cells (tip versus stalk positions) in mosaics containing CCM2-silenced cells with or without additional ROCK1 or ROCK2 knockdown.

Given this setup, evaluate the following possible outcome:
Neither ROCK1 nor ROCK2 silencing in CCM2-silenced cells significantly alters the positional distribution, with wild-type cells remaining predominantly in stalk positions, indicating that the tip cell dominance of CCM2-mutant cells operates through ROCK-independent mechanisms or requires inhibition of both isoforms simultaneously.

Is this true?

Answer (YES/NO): NO